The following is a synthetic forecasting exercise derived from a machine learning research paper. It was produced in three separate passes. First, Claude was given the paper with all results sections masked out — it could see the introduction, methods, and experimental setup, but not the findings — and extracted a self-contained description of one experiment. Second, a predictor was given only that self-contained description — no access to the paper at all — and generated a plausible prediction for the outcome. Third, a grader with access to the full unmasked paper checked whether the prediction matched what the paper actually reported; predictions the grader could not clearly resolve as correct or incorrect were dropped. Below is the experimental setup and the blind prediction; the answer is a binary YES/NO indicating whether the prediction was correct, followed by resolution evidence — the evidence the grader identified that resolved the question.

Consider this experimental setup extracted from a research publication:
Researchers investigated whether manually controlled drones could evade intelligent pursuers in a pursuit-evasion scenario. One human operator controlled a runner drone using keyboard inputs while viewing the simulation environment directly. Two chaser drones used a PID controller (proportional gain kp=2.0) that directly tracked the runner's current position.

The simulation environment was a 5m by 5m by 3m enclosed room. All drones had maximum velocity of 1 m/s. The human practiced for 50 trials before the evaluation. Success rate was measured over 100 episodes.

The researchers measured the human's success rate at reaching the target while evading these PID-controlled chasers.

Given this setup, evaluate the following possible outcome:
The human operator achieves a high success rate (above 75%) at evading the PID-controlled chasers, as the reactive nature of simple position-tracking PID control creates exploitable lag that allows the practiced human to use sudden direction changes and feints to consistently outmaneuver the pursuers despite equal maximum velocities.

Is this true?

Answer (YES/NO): NO